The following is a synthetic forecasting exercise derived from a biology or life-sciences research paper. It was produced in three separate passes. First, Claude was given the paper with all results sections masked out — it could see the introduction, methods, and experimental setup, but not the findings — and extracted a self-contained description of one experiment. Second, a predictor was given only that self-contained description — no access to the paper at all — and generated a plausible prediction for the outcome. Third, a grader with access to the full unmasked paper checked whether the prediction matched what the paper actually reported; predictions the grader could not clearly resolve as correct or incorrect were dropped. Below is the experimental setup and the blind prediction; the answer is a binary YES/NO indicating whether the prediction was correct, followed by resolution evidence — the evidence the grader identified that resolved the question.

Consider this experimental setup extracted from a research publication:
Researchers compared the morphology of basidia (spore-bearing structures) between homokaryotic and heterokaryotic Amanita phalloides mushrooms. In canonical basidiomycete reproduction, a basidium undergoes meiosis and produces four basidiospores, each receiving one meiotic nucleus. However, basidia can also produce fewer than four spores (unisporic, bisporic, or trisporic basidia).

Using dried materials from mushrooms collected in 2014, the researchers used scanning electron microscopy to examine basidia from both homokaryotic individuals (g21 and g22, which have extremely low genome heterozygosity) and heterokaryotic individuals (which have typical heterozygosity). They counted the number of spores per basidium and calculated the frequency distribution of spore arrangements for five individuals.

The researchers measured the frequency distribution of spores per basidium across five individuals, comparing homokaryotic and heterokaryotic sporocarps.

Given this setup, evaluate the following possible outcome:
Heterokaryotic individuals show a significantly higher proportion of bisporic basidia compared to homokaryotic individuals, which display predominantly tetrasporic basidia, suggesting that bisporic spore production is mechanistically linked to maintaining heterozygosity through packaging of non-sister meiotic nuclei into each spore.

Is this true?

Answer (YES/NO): NO